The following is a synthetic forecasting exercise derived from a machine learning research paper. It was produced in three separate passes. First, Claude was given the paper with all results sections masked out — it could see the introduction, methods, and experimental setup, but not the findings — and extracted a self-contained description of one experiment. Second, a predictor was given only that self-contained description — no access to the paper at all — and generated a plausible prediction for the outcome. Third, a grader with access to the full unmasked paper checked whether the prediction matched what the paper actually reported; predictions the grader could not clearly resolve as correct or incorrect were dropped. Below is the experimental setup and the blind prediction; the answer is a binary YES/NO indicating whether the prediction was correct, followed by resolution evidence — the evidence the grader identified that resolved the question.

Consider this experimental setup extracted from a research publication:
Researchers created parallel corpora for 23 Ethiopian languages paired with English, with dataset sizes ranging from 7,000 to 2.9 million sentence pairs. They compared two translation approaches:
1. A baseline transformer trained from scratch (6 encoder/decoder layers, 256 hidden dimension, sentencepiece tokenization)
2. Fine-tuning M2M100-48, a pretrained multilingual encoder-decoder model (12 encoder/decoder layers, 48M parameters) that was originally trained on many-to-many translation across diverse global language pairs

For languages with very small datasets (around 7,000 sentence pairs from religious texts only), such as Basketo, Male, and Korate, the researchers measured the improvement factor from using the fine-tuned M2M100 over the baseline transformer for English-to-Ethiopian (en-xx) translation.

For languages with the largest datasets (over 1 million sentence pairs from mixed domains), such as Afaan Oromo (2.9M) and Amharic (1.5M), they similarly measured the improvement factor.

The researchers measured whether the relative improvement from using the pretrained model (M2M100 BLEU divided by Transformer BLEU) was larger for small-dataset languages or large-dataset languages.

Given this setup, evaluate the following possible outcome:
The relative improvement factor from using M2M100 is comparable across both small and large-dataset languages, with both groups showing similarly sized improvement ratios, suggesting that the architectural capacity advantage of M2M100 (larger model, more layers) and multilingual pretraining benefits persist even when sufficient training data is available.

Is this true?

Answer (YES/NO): NO